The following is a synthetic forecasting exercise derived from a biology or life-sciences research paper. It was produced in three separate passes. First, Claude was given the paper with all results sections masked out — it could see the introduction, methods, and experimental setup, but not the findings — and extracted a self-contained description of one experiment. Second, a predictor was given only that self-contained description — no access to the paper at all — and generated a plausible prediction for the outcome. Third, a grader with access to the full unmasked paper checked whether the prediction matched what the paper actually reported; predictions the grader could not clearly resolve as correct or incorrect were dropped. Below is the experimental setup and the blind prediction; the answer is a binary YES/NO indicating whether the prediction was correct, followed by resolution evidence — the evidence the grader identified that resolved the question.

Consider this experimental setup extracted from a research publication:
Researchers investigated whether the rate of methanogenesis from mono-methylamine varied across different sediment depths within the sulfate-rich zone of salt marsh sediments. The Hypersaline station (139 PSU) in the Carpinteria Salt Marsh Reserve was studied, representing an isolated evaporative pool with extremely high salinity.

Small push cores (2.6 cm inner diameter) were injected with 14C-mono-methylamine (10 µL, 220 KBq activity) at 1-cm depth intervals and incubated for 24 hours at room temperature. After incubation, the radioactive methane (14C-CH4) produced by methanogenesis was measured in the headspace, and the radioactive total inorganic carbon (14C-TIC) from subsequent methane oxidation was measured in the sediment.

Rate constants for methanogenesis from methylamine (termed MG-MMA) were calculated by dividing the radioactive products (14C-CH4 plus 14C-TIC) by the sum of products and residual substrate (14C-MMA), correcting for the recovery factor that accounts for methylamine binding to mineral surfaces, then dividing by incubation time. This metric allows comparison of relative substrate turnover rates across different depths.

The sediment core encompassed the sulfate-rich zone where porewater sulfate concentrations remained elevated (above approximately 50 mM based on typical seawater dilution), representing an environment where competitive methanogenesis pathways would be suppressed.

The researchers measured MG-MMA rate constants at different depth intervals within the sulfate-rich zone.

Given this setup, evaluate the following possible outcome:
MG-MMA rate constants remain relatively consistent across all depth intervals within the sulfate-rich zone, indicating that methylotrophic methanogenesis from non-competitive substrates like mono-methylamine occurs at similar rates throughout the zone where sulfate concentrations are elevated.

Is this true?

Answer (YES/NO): NO